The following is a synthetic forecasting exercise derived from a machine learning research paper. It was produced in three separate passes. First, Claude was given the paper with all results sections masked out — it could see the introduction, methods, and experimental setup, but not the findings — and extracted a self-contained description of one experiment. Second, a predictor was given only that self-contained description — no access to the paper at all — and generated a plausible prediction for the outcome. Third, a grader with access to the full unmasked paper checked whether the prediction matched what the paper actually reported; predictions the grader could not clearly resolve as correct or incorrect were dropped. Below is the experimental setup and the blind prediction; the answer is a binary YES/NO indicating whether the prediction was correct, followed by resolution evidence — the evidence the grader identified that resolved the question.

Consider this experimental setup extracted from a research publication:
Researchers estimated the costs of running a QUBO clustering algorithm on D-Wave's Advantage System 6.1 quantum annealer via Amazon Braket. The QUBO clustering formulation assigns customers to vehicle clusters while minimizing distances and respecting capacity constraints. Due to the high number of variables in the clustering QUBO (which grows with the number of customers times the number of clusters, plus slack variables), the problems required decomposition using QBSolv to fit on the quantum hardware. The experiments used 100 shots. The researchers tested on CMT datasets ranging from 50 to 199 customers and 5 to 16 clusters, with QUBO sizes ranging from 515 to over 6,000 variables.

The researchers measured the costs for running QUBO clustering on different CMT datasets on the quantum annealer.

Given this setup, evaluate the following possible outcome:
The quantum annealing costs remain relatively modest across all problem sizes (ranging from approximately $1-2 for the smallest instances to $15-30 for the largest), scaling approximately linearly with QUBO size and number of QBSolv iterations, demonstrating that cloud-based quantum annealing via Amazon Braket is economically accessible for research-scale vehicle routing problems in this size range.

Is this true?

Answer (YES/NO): NO